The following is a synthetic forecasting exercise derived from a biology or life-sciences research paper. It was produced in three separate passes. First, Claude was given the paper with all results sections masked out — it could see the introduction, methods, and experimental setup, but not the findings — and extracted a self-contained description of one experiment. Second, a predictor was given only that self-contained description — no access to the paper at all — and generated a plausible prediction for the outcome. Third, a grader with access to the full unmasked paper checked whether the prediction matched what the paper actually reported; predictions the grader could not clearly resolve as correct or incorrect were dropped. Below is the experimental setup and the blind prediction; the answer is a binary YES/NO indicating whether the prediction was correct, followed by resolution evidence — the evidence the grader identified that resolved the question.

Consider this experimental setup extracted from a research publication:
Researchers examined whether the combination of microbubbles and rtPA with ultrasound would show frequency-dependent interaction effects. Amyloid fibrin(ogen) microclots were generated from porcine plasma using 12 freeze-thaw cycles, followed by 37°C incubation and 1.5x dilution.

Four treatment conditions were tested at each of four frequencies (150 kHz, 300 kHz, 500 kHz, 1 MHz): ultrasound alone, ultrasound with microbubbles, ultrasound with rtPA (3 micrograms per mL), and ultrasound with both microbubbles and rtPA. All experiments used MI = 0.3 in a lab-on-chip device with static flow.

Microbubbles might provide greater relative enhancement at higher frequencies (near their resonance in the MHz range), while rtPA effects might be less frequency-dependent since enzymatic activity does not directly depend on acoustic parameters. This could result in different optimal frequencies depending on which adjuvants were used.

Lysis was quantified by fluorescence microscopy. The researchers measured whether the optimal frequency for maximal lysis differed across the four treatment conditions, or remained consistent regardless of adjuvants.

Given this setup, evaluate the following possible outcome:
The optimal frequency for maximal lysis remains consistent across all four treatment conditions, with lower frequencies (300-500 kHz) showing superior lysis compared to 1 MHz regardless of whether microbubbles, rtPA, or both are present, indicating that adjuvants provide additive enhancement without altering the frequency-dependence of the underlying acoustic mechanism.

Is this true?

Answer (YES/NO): NO